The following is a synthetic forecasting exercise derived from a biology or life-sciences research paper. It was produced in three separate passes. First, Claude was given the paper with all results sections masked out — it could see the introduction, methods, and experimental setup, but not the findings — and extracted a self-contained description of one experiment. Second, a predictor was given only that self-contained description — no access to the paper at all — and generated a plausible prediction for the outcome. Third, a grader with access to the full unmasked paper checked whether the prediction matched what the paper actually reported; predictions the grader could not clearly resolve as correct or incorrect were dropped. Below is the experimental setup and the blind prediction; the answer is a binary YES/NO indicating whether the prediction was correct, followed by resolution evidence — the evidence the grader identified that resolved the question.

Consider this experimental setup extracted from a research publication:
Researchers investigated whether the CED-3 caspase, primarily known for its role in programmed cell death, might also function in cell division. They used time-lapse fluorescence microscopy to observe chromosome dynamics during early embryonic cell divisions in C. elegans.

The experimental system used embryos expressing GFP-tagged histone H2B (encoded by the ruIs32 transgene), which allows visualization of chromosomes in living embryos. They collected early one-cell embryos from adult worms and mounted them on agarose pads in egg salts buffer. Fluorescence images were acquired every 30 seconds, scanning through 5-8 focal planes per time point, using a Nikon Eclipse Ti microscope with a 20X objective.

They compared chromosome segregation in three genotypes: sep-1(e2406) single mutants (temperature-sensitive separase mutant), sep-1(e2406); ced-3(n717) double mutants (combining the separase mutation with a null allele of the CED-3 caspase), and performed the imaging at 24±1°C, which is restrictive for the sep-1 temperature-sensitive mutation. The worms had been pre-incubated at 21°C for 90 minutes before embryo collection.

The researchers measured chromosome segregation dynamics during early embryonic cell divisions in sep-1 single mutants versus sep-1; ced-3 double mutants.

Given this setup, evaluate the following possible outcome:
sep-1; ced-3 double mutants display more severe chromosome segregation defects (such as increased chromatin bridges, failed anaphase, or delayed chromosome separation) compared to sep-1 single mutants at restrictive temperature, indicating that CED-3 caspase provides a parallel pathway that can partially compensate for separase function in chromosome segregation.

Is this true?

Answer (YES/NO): YES